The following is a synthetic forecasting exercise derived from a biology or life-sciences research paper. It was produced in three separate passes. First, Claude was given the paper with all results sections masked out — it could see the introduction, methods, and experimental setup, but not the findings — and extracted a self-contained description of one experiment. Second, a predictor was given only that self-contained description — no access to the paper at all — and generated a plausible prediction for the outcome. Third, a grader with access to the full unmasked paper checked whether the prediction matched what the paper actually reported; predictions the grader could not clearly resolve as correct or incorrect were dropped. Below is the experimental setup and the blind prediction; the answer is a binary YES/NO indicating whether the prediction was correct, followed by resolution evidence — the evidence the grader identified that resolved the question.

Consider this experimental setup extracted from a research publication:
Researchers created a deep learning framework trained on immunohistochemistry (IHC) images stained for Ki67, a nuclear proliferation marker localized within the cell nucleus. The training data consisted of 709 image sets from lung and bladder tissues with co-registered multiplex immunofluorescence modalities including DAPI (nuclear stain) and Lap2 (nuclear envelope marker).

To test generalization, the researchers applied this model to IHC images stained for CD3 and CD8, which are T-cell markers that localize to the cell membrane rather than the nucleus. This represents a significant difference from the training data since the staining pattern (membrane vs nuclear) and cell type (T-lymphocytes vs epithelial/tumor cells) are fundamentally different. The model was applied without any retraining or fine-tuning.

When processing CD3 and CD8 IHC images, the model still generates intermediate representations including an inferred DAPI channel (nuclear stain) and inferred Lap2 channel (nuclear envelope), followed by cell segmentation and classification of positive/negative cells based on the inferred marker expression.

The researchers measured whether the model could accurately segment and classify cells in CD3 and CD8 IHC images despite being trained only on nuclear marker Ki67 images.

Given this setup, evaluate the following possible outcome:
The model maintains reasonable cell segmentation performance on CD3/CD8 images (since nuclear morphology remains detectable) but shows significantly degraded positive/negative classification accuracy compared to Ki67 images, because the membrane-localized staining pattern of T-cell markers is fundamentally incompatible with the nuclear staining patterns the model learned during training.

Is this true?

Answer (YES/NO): NO